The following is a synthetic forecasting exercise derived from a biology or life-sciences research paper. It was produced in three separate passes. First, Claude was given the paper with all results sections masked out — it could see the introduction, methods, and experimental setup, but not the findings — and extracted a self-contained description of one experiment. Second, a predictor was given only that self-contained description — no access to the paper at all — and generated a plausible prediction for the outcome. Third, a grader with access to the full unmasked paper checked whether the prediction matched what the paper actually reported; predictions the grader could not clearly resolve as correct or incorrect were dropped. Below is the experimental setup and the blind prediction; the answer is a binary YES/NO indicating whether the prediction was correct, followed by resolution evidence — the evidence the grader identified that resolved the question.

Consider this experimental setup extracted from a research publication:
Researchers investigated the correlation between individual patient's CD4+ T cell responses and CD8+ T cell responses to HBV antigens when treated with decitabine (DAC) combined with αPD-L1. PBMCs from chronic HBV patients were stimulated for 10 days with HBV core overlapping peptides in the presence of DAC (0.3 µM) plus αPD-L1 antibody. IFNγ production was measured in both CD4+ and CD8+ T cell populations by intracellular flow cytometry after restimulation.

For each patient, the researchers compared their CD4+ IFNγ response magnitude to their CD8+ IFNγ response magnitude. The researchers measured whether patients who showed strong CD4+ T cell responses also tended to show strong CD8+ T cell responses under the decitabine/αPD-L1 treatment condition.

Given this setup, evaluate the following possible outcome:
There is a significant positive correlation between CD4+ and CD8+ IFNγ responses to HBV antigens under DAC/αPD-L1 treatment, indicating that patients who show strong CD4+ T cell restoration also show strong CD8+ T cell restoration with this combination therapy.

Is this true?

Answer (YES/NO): YES